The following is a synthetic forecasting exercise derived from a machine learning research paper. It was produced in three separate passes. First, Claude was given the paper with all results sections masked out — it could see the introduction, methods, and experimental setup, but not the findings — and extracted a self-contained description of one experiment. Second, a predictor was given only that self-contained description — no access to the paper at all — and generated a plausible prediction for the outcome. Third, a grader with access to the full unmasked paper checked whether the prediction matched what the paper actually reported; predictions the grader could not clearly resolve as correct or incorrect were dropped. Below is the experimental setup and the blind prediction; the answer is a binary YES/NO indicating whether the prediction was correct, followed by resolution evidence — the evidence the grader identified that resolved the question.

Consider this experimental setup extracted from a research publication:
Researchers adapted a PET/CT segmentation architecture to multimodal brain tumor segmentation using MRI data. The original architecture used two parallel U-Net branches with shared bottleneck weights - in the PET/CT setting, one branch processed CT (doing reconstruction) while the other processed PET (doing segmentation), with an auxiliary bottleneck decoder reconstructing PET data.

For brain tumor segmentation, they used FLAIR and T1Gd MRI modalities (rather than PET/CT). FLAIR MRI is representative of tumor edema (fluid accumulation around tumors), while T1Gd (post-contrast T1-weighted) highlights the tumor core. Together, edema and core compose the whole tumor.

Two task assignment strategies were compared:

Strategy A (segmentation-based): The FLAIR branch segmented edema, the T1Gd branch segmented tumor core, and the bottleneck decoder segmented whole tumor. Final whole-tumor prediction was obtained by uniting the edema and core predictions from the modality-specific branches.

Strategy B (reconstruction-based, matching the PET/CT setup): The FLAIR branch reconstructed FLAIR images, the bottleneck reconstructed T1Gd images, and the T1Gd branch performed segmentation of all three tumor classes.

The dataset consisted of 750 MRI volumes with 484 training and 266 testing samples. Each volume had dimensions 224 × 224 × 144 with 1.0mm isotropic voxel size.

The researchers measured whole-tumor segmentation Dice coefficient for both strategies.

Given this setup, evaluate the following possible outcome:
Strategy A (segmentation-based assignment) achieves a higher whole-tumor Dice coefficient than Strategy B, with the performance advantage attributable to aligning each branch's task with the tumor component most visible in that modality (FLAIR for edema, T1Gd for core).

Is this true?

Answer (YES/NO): YES